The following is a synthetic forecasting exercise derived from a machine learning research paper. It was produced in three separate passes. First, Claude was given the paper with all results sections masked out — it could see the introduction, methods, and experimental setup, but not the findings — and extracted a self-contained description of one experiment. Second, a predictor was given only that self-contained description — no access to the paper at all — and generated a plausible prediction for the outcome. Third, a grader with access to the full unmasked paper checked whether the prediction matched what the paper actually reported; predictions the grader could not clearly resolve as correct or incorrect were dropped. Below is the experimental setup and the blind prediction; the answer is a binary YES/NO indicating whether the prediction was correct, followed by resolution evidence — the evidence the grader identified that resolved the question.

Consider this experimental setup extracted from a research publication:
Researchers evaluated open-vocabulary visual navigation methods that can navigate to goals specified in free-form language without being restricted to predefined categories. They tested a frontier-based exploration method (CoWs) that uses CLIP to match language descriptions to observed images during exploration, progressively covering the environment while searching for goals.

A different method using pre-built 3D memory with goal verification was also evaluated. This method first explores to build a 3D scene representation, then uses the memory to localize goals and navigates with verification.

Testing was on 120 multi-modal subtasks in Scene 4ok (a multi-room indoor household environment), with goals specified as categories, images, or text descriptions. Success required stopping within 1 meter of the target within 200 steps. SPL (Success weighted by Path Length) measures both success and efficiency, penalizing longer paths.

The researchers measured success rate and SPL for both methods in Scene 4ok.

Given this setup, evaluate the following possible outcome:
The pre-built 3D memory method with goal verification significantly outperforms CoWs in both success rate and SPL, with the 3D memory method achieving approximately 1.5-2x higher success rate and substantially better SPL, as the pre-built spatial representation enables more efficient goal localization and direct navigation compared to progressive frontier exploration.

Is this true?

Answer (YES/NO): NO